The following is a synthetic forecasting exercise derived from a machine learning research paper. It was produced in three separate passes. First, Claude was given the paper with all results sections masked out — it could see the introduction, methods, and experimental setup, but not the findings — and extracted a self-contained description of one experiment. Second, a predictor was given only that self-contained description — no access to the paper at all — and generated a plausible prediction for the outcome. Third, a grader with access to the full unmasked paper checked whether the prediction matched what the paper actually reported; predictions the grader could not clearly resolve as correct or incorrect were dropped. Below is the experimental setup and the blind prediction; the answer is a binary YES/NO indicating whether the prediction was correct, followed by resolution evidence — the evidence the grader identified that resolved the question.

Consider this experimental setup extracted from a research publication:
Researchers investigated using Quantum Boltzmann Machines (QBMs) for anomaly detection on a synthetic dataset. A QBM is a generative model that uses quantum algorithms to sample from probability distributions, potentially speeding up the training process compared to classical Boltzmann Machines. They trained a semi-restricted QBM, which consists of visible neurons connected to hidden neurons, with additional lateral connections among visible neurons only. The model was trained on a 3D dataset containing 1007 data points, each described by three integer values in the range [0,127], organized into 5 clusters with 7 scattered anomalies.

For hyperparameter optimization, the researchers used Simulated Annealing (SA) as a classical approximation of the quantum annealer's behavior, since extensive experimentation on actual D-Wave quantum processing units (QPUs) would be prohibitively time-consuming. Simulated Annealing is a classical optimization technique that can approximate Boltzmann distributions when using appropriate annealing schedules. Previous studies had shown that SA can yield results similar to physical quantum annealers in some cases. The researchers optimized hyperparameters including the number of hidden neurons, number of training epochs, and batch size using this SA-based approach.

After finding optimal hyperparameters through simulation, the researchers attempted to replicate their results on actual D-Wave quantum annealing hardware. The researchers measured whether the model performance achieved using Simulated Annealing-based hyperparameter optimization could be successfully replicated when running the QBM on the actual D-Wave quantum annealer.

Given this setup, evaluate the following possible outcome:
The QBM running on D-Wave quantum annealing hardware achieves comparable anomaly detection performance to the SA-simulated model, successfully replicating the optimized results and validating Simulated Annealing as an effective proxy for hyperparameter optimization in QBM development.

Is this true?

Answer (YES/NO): NO